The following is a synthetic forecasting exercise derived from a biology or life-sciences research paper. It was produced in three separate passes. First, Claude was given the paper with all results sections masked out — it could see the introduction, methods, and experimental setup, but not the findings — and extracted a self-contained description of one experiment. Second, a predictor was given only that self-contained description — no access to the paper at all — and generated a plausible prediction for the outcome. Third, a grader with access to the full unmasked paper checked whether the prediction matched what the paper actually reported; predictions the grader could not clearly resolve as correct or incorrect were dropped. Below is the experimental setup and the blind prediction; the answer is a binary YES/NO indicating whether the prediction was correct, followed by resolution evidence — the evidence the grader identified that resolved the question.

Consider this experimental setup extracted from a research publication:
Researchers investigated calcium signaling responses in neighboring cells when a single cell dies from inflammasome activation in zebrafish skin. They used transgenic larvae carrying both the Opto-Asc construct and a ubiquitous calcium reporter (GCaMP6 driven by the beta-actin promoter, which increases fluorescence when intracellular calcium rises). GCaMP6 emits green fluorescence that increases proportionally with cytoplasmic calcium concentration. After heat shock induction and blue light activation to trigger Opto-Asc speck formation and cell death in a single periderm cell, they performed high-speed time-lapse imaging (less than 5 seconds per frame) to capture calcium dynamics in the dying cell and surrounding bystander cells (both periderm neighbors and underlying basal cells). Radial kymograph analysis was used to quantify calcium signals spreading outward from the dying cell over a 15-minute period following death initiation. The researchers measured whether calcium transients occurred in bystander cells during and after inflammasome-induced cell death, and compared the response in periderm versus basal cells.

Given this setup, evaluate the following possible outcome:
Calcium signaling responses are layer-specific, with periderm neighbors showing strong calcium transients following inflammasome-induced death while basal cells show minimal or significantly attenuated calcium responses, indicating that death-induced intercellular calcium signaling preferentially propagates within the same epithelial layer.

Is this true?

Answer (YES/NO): NO